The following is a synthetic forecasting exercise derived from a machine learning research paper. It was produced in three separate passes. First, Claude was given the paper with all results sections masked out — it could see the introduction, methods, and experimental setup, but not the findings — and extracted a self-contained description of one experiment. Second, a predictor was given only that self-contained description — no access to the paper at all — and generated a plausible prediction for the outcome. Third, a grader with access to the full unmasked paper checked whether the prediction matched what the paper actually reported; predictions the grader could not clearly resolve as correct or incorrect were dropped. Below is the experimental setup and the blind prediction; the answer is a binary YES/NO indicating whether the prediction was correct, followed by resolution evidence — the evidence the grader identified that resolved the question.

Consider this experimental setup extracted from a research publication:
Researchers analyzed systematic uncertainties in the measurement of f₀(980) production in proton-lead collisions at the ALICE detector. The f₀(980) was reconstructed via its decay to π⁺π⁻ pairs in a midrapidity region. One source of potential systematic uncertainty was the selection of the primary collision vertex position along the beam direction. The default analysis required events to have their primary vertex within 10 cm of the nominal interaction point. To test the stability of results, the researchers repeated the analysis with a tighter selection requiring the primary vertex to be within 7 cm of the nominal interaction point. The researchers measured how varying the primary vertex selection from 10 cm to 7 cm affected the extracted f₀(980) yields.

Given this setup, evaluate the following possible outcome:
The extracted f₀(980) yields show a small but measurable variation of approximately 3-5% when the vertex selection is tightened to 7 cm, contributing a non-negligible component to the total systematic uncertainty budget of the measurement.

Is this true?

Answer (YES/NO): NO